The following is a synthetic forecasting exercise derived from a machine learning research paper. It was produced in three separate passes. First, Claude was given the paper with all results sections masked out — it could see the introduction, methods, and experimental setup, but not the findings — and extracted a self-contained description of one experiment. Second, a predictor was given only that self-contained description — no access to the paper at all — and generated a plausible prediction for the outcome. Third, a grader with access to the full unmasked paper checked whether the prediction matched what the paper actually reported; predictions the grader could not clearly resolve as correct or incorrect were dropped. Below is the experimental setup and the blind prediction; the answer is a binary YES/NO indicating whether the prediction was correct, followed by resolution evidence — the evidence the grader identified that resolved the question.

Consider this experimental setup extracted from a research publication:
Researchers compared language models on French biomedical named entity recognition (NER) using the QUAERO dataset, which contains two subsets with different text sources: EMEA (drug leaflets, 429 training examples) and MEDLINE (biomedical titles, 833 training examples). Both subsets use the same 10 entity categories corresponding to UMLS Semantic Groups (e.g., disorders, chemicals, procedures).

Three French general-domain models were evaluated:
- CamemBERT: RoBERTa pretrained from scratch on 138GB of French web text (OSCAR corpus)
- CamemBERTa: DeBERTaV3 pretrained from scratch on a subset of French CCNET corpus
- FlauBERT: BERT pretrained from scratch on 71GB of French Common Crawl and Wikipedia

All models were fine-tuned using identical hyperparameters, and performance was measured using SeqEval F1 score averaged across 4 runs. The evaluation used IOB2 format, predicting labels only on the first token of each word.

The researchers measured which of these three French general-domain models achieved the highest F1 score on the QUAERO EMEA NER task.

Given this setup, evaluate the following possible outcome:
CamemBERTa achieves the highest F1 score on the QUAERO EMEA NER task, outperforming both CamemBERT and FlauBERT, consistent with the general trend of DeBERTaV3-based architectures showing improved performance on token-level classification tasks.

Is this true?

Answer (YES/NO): NO